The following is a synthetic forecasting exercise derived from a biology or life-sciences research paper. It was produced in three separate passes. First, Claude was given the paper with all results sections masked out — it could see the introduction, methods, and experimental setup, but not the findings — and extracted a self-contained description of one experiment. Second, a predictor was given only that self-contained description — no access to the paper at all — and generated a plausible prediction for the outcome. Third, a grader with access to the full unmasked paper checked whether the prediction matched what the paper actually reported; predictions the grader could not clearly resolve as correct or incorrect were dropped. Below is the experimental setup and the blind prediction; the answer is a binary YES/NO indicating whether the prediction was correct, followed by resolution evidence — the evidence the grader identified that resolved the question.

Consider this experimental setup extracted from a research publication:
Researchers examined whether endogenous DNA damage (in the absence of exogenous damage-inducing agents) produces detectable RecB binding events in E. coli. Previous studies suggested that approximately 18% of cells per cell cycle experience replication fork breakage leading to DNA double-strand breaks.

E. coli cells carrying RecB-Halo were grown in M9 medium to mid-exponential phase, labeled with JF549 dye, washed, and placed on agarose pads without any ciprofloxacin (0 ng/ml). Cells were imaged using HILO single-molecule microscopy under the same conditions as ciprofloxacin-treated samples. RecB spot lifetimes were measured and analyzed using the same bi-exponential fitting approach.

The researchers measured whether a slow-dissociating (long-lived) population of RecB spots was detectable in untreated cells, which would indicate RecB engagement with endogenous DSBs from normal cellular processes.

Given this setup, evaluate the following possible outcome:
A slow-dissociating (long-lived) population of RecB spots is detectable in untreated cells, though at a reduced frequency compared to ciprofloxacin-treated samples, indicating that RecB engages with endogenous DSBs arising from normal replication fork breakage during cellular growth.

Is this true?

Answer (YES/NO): YES